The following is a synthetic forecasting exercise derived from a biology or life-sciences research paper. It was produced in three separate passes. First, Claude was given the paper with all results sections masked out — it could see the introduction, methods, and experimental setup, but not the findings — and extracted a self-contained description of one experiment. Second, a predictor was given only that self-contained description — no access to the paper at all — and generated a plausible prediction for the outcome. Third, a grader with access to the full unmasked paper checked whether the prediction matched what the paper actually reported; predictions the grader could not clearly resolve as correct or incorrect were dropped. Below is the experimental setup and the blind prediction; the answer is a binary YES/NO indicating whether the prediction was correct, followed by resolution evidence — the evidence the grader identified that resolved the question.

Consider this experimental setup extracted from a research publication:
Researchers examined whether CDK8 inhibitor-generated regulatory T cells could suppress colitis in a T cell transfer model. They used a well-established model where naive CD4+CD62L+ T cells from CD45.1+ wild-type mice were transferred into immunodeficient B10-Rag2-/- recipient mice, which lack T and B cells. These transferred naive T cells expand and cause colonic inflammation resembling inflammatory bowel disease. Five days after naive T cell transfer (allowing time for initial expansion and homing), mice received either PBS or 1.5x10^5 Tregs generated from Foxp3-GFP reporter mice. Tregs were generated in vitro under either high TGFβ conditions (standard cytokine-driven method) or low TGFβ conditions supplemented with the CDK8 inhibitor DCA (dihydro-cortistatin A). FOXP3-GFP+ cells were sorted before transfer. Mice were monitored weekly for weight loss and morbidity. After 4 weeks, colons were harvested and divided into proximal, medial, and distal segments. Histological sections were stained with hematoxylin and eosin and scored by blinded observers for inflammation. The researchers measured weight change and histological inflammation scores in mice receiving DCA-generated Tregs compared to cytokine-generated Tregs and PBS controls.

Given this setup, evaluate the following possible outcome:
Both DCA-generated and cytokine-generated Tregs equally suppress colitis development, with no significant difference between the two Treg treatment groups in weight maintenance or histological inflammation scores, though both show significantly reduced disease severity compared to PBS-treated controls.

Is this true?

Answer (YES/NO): YES